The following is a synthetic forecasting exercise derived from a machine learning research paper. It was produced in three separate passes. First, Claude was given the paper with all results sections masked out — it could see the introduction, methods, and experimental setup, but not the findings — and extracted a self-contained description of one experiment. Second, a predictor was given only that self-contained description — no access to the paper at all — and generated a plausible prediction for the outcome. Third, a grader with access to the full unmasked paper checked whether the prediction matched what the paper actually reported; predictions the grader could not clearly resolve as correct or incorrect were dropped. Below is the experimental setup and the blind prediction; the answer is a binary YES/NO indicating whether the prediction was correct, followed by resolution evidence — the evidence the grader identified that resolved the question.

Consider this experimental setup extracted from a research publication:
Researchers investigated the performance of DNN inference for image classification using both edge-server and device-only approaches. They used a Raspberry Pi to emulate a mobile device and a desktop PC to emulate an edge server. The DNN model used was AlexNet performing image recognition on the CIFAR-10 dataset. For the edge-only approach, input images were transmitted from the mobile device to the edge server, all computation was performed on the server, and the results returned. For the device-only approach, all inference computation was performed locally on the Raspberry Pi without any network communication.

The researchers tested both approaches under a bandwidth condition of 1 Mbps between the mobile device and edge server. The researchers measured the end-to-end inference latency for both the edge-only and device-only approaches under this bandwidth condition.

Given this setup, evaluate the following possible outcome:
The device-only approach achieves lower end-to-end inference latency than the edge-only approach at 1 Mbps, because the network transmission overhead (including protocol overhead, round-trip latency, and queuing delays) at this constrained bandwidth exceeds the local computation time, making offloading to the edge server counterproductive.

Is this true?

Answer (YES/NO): NO